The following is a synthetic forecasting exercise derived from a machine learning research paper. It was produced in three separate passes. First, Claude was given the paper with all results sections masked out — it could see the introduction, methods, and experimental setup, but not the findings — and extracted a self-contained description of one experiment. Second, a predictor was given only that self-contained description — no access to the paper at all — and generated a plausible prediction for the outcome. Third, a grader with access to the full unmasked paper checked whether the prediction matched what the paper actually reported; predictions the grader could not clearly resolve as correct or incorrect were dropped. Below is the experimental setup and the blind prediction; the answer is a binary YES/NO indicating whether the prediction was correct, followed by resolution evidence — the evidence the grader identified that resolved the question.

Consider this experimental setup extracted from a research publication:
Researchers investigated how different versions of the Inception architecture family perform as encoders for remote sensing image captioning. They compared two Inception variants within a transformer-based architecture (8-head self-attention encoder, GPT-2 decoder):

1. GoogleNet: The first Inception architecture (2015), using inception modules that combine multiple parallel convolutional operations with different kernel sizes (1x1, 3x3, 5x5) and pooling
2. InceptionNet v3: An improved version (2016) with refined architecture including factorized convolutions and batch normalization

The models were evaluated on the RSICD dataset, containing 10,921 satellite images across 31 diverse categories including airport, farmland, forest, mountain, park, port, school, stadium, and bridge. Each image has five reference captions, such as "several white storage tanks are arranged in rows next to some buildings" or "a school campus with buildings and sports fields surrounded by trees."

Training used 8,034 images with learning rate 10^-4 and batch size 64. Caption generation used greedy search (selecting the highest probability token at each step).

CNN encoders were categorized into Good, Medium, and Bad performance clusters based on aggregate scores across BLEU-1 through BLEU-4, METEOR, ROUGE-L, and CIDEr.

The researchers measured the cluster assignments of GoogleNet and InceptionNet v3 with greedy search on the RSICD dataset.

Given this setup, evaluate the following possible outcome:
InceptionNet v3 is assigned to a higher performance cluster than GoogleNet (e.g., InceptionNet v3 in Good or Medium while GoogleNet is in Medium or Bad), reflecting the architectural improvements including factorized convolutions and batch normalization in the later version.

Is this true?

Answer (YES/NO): NO